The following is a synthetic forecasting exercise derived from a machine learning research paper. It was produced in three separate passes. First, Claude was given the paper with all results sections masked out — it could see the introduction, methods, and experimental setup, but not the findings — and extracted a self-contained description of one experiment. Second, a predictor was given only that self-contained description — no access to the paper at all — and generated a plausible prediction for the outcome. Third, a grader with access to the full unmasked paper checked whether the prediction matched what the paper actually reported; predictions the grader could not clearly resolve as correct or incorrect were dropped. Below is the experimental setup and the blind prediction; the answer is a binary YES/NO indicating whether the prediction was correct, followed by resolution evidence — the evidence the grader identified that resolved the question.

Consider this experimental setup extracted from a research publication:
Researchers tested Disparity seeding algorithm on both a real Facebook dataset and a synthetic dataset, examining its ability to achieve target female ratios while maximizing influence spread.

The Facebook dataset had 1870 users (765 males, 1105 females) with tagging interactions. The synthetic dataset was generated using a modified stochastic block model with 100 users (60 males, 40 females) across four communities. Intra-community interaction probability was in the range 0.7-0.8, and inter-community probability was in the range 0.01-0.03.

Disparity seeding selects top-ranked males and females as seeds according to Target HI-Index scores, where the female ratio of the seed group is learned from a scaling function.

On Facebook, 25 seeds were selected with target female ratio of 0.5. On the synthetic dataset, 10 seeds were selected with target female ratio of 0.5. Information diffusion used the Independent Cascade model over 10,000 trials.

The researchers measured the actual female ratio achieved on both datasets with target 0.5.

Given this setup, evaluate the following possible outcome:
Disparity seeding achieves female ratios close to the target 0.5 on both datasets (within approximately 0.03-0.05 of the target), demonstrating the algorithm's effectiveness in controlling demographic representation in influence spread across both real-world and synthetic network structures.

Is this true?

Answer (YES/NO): NO